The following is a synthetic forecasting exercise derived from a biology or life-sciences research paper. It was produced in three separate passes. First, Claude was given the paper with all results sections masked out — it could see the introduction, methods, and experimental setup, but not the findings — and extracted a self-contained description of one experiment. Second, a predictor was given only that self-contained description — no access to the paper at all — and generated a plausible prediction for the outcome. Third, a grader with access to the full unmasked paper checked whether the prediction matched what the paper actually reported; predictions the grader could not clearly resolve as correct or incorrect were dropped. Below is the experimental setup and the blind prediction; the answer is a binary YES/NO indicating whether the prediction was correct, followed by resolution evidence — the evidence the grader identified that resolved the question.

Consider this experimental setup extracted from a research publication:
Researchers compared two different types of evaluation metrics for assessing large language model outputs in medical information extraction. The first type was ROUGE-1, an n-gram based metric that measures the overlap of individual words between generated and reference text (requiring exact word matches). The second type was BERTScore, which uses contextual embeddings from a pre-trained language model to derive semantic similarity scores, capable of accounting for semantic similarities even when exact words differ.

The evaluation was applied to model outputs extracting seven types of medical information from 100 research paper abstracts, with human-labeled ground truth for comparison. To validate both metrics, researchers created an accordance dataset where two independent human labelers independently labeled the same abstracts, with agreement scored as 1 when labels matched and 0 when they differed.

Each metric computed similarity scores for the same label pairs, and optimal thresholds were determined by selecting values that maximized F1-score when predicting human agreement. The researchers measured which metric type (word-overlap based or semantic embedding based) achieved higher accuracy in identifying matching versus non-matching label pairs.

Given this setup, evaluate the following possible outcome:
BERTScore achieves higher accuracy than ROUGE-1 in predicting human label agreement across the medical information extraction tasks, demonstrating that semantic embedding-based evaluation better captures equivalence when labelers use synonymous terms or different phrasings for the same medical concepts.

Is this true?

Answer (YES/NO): NO